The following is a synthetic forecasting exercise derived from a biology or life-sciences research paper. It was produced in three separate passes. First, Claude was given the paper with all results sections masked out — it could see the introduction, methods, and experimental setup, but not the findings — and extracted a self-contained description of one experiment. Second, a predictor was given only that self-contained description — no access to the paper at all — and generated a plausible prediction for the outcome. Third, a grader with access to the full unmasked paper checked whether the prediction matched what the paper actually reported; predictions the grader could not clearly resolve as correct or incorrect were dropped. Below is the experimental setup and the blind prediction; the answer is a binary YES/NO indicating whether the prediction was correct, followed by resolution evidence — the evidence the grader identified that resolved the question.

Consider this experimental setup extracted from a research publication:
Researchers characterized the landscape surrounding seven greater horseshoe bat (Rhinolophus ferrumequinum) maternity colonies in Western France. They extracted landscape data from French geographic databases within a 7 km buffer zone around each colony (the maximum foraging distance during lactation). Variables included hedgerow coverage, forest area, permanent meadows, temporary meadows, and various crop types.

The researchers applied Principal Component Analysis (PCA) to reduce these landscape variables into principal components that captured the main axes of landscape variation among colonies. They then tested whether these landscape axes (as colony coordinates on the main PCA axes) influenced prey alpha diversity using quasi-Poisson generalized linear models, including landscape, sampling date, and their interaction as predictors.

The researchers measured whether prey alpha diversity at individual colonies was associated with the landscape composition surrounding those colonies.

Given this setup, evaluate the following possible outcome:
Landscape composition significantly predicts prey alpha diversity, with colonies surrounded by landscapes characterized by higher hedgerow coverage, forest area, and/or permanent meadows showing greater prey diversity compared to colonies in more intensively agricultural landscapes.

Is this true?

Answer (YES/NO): NO